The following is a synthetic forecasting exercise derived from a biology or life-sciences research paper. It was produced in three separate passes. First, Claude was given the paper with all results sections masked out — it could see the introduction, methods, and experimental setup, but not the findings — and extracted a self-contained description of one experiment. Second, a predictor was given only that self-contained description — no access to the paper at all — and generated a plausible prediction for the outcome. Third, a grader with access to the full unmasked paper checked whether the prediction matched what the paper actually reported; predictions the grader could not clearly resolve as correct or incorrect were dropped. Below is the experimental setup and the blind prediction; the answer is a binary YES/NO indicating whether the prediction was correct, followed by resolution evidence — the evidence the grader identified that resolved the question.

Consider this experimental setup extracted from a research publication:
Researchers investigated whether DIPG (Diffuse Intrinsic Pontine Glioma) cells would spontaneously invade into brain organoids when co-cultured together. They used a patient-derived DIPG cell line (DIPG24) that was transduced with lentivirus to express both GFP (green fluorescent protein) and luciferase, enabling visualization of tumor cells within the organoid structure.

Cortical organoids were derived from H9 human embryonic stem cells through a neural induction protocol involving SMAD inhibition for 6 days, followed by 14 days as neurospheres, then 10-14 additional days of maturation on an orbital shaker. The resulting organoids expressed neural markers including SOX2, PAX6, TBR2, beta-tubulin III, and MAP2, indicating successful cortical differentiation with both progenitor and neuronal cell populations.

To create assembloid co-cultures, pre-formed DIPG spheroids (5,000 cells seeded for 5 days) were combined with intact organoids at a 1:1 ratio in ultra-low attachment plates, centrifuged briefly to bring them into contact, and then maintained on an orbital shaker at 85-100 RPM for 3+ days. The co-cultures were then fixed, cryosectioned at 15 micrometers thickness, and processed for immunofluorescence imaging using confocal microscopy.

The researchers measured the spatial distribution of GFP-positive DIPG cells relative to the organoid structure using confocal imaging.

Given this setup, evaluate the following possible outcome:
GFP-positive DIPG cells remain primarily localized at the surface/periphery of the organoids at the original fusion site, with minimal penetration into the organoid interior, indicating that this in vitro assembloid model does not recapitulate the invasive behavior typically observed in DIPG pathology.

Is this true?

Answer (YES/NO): NO